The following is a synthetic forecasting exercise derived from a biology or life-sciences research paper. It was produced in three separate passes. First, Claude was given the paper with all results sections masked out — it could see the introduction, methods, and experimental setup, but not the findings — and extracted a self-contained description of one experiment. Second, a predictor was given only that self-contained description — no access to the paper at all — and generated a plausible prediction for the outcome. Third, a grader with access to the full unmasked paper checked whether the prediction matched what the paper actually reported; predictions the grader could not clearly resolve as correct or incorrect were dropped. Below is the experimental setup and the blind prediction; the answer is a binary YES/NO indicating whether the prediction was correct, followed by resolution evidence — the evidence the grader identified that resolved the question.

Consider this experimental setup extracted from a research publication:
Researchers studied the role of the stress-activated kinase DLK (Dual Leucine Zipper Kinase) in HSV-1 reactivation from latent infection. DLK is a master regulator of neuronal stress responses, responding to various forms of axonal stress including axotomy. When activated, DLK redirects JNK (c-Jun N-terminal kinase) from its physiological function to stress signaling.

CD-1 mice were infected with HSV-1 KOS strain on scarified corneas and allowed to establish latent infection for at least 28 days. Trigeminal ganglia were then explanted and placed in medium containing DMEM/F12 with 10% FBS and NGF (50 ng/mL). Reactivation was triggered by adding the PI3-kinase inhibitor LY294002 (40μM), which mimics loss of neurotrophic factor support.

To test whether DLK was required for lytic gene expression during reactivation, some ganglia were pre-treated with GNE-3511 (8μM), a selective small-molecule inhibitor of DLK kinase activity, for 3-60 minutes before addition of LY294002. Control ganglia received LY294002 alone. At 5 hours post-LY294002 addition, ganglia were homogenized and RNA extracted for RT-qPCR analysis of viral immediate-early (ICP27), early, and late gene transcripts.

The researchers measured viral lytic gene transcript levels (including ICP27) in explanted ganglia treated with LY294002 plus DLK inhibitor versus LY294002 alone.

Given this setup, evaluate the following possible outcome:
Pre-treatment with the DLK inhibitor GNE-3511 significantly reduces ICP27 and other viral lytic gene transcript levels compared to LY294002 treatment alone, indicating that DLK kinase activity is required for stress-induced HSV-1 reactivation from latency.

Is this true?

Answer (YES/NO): YES